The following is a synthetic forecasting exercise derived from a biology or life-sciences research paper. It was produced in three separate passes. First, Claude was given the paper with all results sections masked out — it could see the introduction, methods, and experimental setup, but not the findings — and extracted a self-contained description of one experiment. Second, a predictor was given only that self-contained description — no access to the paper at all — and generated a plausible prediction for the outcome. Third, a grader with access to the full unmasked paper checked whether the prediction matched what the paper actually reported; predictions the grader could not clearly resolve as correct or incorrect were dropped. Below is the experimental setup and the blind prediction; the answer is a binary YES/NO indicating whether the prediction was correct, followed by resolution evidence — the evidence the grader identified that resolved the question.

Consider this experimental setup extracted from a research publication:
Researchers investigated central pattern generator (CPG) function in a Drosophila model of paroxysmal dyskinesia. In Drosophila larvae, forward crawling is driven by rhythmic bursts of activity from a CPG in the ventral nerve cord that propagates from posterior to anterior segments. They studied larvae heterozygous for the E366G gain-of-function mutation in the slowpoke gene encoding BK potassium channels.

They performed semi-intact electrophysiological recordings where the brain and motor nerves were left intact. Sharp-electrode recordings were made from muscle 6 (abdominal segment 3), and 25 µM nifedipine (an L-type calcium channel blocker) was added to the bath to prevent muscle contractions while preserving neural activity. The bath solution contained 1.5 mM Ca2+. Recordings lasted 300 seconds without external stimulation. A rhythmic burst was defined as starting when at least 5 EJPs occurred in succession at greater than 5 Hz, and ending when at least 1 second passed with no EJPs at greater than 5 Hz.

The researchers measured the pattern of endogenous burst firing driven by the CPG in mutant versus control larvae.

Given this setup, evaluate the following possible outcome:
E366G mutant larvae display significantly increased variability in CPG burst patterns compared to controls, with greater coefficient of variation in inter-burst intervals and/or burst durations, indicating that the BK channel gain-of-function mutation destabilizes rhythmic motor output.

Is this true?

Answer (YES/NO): NO